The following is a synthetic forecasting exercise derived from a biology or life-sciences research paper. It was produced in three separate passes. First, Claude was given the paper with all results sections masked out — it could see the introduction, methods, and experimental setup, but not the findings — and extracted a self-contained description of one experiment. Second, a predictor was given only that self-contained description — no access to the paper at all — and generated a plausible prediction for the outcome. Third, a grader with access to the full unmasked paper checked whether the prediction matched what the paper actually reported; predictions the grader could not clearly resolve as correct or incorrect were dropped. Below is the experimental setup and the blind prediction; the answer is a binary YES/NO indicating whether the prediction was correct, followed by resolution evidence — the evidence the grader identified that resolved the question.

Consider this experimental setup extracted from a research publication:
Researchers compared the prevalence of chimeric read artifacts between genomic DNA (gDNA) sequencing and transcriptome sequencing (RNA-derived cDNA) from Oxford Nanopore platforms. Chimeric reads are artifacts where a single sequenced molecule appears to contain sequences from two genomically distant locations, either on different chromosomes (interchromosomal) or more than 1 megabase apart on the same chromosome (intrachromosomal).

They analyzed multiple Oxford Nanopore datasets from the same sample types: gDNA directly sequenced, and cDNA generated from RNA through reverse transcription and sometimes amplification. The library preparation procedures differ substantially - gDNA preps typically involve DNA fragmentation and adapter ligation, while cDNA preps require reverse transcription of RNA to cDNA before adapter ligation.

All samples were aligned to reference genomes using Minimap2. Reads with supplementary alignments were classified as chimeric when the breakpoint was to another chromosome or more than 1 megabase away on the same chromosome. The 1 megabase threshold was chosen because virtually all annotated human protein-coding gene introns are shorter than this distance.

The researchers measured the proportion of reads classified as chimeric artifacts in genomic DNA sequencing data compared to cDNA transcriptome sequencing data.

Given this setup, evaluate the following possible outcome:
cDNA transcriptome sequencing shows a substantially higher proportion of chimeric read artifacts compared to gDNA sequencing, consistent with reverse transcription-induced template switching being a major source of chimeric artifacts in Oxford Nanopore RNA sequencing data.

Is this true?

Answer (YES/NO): NO